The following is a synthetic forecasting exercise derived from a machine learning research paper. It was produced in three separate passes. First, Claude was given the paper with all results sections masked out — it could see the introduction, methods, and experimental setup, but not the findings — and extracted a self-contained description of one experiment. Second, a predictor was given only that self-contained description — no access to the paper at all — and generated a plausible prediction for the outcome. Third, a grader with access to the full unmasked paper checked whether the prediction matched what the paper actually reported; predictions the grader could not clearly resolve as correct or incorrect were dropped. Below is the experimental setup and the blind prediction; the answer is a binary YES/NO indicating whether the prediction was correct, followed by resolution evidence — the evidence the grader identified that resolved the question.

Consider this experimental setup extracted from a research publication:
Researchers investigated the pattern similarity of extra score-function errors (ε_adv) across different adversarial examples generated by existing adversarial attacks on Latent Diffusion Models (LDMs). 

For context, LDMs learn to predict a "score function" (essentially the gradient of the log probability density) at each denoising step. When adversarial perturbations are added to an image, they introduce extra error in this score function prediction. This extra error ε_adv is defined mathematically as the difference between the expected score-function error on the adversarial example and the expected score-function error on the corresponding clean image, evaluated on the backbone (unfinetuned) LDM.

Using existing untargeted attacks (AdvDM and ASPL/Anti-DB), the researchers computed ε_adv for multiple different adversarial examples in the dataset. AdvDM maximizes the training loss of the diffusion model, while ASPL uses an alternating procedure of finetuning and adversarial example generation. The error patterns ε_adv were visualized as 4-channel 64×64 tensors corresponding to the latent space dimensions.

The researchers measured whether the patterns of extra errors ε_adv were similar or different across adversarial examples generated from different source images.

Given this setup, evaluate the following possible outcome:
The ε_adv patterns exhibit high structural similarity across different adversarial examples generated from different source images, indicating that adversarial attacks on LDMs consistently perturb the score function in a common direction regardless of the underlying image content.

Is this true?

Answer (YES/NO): NO